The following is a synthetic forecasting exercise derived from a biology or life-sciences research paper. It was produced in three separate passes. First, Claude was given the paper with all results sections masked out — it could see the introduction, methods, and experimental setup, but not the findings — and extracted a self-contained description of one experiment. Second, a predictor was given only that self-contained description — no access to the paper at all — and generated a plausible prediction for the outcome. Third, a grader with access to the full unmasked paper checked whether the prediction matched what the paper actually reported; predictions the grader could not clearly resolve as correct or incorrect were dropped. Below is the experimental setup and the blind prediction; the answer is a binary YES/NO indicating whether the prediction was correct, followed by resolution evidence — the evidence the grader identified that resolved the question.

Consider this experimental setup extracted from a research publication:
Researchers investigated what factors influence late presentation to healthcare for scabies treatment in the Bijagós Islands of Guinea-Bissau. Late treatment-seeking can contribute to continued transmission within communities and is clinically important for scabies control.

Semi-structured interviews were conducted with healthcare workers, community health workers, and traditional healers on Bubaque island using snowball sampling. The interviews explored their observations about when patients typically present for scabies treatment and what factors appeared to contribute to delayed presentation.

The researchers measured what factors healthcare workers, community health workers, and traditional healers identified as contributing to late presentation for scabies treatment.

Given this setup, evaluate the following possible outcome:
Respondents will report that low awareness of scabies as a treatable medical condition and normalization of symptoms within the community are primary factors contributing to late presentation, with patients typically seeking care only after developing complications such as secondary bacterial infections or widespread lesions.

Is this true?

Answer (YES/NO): NO